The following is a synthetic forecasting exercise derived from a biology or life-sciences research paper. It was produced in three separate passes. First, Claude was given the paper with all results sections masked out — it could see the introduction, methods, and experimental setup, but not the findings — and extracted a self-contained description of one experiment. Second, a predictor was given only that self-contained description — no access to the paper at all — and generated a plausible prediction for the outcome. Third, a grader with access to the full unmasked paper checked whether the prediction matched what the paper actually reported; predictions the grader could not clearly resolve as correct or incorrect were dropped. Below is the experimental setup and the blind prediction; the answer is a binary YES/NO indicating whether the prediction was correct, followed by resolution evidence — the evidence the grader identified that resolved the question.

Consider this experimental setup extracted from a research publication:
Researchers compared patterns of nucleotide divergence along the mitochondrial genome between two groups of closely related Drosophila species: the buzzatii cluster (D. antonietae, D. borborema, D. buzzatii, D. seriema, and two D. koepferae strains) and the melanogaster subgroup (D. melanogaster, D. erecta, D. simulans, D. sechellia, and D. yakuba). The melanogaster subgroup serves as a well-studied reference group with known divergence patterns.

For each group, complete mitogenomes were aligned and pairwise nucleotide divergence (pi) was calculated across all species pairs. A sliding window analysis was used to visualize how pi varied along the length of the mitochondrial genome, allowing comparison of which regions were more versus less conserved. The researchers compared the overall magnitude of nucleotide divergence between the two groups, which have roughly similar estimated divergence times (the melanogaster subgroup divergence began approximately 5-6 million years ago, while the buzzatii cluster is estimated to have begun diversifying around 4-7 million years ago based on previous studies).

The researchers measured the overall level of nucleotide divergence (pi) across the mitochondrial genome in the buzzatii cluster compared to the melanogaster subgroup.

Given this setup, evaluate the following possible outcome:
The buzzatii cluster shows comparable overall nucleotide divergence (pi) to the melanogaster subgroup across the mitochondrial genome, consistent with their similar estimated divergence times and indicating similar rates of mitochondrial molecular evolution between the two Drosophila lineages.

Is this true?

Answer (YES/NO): NO